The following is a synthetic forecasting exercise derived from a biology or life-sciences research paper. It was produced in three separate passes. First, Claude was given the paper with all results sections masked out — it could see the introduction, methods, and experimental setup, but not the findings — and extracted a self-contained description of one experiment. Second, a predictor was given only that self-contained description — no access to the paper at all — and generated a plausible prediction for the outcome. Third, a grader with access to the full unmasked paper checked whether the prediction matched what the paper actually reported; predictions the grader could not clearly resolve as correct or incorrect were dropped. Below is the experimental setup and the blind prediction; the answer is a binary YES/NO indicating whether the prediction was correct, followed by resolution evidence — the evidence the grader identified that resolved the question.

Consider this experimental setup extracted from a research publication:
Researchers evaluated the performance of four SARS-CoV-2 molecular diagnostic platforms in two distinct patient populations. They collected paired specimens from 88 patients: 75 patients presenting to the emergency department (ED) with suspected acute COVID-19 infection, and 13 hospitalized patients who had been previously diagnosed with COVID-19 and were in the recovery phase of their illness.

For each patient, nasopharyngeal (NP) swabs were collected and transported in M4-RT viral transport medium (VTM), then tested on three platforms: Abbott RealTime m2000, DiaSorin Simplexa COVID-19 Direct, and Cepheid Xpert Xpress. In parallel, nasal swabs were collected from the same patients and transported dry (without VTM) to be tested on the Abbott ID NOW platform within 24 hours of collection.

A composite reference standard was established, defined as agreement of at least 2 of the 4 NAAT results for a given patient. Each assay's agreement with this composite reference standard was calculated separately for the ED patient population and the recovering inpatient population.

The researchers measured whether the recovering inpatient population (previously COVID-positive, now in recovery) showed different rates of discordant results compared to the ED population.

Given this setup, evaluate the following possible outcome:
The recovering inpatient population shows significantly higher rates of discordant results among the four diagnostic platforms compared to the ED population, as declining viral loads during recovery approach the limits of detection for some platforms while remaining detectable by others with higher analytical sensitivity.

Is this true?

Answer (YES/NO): NO